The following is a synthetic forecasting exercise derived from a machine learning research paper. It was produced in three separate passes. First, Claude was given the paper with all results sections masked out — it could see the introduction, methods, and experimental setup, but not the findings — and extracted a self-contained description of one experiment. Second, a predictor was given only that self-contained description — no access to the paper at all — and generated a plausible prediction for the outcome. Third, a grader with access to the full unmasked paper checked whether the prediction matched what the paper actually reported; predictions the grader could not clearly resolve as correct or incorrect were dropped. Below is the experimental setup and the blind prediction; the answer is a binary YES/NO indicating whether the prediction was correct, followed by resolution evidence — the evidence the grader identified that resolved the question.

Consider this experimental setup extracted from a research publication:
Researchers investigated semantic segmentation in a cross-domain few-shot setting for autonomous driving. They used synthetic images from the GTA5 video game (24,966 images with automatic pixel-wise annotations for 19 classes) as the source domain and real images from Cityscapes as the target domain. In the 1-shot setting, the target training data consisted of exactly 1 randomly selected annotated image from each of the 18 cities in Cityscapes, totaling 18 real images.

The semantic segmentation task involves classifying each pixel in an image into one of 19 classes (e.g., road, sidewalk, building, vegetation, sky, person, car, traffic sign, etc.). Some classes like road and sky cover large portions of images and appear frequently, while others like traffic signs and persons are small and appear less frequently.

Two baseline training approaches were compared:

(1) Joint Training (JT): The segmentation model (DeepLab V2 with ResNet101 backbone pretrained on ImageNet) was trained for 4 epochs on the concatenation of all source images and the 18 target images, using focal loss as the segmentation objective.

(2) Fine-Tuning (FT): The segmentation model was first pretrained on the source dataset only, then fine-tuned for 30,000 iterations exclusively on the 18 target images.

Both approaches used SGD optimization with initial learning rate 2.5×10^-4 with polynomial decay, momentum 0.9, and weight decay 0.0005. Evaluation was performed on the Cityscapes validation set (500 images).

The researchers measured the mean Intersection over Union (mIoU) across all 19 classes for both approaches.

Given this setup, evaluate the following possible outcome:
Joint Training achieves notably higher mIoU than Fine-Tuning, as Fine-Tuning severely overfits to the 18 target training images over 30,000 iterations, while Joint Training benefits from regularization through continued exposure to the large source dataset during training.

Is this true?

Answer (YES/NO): NO